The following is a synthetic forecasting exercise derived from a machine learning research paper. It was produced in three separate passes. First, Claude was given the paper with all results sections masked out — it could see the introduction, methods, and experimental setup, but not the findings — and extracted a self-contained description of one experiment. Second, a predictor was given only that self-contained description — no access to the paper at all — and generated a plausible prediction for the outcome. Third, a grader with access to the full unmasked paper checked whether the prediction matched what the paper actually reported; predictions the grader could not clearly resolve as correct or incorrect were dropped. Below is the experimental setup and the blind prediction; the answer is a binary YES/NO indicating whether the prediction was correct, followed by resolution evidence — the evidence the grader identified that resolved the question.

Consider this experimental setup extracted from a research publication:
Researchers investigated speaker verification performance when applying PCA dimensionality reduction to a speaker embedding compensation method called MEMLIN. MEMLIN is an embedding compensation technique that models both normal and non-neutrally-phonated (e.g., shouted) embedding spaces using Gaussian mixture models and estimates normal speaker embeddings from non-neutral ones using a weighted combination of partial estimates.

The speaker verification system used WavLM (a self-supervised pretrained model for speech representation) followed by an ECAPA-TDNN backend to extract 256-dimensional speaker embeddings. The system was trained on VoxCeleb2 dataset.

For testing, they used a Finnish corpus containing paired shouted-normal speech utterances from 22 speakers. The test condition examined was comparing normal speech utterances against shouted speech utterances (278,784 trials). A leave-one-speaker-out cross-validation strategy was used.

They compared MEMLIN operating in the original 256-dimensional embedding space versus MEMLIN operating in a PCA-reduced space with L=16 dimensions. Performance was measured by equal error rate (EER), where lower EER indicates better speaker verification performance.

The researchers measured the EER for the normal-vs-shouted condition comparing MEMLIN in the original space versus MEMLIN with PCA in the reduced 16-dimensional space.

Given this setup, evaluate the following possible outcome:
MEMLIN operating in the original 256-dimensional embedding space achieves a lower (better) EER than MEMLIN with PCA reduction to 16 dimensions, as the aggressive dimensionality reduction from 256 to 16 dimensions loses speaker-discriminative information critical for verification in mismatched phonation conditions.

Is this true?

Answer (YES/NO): YES